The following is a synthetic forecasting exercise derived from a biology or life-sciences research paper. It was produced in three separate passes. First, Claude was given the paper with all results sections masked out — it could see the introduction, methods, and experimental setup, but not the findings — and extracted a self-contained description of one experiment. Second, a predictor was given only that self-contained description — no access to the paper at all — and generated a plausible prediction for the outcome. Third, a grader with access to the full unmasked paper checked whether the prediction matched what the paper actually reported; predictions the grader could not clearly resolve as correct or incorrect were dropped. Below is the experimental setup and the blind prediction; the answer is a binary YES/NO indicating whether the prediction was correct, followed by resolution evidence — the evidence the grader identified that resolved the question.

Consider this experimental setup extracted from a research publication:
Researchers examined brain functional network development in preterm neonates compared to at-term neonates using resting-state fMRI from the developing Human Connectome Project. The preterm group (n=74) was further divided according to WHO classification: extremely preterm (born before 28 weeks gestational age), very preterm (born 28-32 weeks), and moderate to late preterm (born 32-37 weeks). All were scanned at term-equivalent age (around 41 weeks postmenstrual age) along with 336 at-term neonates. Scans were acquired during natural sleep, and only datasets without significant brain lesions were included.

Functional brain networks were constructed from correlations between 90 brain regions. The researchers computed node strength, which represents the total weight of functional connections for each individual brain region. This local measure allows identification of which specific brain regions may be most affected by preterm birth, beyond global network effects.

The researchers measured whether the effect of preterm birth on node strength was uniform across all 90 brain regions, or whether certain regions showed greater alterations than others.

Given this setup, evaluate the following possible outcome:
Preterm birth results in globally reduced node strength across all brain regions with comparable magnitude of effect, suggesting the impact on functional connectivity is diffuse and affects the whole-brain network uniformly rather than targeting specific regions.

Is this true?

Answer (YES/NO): NO